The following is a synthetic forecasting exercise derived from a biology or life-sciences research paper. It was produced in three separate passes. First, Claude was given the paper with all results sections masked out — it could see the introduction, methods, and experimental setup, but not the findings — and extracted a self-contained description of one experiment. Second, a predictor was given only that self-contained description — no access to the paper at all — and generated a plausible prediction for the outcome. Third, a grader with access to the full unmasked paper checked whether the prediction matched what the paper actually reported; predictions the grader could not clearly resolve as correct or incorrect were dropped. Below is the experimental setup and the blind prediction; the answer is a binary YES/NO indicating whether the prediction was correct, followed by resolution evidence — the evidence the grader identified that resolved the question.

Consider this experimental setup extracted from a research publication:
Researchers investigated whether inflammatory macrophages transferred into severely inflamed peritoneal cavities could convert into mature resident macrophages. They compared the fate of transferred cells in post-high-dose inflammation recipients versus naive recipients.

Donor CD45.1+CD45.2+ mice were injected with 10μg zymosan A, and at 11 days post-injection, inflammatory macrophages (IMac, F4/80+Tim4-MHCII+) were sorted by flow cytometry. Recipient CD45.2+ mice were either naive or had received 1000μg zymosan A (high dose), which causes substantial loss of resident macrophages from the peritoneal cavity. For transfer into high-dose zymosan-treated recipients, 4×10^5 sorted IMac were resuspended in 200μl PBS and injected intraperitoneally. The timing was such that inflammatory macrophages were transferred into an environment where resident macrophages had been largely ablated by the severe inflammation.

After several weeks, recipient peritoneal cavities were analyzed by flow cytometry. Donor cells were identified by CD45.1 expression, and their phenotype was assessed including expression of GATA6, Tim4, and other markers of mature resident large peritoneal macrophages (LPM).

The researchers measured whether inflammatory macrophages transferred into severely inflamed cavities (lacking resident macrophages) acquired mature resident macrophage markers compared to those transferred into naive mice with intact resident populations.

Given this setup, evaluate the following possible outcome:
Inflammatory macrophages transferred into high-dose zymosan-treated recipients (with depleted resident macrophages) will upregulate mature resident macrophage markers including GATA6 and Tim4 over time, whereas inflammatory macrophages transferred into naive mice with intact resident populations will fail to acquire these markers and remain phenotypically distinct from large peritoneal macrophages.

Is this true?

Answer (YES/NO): YES